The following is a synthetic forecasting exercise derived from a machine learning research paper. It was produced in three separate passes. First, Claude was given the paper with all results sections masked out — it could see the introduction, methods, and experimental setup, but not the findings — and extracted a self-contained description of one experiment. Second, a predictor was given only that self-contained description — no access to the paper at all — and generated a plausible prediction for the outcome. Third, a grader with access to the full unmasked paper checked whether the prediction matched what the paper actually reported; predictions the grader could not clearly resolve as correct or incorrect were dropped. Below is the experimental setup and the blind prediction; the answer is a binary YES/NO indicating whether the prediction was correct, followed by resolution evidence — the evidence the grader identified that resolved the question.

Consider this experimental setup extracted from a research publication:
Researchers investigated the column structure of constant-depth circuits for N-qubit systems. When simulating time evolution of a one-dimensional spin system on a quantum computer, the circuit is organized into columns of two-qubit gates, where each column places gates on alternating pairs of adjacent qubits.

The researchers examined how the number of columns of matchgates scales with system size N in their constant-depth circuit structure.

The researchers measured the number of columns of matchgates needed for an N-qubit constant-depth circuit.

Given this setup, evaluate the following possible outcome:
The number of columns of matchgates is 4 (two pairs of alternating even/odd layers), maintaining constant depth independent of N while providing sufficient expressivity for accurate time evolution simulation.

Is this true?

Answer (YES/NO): NO